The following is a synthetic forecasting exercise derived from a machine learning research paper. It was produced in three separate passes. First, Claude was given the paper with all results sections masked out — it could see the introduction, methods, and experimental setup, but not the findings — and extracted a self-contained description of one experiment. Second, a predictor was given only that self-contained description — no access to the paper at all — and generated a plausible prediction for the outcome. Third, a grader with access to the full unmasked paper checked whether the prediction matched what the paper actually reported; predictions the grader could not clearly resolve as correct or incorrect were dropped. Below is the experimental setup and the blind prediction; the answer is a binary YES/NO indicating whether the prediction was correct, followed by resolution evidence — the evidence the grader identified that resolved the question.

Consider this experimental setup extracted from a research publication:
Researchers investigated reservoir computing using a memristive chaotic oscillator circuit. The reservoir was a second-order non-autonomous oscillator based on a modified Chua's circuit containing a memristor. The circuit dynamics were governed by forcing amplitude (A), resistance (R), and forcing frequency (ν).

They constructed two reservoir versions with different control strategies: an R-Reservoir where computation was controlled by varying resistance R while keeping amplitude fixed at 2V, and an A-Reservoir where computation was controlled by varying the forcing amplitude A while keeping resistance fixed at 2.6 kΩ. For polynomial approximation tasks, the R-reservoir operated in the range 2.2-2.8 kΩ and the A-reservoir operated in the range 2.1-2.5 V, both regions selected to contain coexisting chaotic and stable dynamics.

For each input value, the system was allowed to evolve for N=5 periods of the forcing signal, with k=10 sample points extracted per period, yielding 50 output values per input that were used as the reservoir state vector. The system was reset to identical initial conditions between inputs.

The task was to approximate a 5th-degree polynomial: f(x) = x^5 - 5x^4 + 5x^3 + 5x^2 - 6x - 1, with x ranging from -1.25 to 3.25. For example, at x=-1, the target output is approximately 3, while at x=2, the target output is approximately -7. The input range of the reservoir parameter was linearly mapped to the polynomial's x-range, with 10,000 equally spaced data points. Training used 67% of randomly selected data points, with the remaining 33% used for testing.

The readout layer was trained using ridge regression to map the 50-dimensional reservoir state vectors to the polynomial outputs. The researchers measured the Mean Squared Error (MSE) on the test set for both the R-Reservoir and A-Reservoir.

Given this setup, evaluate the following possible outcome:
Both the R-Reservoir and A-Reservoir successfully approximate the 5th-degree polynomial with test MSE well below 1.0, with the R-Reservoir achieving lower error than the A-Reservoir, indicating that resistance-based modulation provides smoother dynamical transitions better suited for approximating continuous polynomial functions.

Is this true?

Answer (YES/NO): NO